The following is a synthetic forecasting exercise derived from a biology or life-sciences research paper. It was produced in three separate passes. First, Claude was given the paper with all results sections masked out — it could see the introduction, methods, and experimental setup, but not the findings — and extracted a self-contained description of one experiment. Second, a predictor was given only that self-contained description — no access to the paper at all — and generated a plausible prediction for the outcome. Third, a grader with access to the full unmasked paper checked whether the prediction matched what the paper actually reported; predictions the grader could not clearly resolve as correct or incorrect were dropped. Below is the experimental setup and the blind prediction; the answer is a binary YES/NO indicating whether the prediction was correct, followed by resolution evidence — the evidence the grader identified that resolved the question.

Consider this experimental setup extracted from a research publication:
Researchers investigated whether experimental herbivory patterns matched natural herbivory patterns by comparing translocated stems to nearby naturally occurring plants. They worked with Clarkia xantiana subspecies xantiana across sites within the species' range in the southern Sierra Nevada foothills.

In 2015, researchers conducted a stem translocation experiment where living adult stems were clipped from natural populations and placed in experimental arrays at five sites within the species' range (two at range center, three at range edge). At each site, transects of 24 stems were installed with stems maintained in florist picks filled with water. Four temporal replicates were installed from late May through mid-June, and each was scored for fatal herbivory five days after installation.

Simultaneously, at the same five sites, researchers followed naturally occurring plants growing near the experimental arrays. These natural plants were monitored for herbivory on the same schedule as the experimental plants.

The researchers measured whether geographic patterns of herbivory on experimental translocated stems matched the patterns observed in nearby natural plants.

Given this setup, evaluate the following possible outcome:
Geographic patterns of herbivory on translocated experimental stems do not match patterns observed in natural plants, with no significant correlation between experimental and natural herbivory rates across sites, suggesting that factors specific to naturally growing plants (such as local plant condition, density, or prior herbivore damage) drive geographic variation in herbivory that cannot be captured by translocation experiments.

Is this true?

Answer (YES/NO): NO